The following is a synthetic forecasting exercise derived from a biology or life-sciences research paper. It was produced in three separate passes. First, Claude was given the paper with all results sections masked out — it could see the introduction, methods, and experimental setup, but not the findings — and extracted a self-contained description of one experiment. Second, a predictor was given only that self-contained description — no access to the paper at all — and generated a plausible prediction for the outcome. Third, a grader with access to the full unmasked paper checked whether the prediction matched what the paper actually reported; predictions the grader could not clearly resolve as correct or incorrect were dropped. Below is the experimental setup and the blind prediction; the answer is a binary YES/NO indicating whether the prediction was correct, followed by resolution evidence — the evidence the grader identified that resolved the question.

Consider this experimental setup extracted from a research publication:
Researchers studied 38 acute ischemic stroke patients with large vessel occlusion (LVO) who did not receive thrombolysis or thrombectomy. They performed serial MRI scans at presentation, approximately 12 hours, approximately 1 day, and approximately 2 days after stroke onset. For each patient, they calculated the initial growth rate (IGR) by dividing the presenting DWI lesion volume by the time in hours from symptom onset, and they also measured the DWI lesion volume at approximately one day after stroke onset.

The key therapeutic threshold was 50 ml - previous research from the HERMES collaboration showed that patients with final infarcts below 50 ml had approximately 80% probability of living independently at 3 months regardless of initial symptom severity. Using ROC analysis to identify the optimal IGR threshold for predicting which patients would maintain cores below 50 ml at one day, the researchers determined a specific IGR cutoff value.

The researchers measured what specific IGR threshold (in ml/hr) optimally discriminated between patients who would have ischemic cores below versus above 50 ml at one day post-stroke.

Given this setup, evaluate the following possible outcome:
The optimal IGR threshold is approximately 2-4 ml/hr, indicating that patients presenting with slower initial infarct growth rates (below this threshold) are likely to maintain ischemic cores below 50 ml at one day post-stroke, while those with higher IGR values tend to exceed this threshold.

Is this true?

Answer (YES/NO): NO